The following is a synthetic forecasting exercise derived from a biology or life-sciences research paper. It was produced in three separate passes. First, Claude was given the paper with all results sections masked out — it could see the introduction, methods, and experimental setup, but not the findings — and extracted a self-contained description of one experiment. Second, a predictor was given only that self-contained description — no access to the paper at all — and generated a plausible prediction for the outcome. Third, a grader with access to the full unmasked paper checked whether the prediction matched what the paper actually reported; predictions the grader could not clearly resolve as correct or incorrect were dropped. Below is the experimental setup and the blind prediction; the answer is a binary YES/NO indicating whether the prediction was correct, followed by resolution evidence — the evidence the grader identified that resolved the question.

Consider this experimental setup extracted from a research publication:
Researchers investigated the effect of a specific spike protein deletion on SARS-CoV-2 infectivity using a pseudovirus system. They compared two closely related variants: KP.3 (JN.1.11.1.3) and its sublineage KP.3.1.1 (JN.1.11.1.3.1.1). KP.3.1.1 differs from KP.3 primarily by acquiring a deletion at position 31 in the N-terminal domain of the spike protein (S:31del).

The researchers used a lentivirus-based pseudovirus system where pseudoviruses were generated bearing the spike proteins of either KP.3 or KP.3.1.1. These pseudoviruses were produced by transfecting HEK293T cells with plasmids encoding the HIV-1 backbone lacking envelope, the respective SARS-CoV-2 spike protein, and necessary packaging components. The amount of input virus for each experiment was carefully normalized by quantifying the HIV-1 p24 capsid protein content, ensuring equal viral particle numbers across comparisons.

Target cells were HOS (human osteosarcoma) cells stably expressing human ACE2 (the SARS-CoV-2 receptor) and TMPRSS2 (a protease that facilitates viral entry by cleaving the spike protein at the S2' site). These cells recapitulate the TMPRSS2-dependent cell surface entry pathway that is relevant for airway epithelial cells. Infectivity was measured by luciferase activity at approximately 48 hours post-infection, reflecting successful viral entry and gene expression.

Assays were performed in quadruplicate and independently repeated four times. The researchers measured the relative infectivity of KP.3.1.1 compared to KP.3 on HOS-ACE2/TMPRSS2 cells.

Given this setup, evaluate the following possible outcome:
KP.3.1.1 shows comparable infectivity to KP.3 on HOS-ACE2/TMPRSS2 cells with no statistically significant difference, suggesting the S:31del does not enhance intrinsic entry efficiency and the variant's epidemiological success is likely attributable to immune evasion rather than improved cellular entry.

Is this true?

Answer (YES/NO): NO